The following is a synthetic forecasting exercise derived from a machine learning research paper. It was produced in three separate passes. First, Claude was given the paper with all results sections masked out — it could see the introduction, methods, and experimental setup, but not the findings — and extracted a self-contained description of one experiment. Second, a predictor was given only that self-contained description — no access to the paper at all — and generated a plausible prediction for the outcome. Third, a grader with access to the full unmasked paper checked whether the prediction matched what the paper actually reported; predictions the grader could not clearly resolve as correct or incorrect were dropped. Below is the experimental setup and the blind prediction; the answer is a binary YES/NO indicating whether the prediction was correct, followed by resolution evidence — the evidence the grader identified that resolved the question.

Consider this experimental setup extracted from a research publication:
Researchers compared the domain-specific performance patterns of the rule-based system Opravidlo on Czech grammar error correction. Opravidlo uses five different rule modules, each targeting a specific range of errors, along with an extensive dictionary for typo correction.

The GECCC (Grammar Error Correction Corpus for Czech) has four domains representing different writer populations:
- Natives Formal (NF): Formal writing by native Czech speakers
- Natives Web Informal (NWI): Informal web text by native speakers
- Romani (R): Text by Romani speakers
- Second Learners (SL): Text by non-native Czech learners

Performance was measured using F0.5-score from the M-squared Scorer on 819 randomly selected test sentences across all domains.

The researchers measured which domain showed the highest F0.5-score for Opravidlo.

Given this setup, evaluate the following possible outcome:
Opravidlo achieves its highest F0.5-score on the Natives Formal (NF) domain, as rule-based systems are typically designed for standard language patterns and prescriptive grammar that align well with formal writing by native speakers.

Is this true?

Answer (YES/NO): NO